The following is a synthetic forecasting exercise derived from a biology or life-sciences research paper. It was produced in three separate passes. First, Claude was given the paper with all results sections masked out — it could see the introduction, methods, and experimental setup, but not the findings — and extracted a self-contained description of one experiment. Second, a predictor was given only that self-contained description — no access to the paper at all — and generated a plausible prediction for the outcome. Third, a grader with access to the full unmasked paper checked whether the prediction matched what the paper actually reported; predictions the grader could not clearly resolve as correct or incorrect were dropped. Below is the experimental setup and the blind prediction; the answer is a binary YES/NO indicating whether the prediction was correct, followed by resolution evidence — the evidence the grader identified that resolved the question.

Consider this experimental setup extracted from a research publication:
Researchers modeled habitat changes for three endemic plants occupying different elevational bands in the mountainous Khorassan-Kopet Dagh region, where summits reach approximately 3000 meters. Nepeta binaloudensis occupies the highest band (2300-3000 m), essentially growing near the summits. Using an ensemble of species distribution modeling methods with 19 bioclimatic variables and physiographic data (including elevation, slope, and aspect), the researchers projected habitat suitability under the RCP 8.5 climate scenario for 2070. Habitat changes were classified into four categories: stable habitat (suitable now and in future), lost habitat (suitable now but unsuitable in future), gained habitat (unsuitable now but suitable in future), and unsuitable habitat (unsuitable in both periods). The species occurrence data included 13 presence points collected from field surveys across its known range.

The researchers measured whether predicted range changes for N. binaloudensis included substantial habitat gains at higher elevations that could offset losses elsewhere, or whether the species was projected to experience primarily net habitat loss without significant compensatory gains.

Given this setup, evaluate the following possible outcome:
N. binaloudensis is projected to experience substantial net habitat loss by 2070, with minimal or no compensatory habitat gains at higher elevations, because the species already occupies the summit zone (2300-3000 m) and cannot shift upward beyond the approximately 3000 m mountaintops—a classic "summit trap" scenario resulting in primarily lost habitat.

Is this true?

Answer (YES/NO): NO